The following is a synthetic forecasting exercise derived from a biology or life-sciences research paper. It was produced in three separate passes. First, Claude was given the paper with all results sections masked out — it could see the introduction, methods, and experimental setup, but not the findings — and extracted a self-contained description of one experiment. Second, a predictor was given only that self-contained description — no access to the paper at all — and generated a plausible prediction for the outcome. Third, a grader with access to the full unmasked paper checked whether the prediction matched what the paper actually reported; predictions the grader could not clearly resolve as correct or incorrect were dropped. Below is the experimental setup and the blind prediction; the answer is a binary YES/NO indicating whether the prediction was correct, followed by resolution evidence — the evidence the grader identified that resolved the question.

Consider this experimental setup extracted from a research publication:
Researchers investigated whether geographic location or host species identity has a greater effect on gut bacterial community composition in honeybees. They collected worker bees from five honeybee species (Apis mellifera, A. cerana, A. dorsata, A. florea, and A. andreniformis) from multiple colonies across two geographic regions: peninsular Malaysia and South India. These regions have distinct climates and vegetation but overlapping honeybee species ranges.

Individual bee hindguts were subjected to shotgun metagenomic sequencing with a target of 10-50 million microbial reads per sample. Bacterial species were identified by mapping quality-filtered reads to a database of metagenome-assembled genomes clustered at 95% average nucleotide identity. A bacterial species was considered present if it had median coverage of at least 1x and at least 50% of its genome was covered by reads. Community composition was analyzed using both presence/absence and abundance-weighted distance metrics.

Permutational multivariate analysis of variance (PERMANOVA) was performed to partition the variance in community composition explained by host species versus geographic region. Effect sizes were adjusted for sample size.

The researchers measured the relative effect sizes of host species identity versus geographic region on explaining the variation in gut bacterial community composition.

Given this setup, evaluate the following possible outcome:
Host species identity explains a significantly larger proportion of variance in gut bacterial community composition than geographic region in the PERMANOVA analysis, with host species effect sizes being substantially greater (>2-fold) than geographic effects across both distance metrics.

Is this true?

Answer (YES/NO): NO